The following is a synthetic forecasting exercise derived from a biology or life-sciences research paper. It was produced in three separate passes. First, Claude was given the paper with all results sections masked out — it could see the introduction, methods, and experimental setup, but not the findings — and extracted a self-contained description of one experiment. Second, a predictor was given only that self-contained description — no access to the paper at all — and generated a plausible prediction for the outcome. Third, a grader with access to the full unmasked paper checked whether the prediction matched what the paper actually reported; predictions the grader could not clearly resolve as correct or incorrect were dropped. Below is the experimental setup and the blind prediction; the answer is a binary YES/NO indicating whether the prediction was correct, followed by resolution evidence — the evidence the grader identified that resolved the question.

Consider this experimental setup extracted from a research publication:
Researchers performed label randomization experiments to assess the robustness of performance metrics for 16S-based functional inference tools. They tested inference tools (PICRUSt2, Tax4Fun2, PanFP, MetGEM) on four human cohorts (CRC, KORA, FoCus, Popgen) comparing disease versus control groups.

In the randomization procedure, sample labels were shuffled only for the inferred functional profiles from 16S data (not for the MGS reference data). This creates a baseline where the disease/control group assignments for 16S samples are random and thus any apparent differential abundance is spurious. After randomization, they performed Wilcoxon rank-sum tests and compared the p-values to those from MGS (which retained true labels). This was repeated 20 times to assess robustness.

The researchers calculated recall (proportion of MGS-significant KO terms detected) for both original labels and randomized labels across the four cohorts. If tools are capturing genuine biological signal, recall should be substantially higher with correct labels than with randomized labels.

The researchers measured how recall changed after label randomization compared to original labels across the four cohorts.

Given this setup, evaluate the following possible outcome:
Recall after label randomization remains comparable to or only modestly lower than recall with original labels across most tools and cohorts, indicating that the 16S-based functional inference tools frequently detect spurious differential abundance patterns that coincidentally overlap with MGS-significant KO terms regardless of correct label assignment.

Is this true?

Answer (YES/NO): NO